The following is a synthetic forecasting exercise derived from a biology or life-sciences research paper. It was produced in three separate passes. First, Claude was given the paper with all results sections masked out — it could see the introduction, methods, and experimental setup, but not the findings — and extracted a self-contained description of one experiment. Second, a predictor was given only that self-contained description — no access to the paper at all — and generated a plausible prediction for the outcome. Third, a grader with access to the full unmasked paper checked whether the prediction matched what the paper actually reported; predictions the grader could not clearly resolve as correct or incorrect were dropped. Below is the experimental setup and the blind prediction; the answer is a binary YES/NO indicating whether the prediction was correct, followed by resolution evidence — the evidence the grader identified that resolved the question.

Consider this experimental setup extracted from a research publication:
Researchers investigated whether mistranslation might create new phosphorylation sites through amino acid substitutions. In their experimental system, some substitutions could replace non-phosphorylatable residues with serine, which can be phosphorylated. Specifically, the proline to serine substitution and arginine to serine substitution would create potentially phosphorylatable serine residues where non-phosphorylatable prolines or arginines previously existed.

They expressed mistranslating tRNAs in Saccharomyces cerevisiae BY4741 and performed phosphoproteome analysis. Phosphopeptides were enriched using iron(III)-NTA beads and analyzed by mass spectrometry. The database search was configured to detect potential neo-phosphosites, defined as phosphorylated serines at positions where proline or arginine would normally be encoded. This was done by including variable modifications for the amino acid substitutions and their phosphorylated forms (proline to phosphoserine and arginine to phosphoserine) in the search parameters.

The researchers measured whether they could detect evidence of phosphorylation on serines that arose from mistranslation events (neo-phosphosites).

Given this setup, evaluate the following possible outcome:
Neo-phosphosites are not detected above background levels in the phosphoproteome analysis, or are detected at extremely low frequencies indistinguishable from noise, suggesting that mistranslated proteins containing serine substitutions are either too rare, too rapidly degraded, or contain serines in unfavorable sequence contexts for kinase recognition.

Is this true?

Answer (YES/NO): NO